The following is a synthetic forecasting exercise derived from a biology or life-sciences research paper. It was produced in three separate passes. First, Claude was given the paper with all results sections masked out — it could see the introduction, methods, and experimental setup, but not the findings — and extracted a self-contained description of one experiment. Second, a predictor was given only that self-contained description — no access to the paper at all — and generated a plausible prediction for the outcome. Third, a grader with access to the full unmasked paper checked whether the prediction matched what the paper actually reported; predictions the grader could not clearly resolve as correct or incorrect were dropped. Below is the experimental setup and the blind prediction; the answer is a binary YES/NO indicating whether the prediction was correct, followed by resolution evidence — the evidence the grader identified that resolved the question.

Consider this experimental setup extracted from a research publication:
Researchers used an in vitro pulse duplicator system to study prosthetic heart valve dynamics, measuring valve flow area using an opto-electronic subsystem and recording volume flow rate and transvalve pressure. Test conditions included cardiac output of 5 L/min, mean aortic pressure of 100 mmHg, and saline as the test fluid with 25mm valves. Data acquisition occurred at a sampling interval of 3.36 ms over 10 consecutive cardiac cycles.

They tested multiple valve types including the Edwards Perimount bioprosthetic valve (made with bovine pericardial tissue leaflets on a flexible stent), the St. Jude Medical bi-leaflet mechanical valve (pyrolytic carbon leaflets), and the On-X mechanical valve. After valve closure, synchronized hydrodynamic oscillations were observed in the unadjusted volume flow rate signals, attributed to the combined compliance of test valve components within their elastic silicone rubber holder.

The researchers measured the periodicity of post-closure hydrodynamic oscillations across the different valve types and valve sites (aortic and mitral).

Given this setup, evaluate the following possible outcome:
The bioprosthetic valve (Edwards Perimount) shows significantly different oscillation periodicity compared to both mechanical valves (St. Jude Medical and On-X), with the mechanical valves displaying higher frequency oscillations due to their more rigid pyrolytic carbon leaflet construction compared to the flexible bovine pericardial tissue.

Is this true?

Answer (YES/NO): NO